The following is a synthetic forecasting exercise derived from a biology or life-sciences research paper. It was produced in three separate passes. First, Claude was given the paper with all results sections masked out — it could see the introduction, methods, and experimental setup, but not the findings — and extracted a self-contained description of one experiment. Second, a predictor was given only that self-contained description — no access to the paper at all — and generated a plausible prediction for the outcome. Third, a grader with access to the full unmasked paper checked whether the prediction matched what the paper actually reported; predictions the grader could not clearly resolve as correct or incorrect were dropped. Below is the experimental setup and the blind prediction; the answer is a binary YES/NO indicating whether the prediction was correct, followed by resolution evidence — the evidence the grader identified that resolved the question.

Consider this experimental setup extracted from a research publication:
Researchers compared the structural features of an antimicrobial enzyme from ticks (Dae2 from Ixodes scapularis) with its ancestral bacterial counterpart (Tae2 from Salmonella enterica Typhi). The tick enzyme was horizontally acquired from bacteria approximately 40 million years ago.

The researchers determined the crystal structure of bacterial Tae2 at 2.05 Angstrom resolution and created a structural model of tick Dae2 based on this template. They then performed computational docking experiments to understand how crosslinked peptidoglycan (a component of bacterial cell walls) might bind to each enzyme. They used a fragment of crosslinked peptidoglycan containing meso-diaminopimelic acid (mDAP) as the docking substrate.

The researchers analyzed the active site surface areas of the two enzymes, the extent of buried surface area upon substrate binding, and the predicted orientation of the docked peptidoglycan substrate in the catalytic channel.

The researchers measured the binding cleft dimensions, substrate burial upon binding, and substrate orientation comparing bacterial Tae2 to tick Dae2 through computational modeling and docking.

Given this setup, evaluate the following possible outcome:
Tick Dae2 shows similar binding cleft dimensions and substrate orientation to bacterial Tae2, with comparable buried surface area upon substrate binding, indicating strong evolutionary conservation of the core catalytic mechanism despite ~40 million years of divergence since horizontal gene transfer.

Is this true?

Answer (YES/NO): NO